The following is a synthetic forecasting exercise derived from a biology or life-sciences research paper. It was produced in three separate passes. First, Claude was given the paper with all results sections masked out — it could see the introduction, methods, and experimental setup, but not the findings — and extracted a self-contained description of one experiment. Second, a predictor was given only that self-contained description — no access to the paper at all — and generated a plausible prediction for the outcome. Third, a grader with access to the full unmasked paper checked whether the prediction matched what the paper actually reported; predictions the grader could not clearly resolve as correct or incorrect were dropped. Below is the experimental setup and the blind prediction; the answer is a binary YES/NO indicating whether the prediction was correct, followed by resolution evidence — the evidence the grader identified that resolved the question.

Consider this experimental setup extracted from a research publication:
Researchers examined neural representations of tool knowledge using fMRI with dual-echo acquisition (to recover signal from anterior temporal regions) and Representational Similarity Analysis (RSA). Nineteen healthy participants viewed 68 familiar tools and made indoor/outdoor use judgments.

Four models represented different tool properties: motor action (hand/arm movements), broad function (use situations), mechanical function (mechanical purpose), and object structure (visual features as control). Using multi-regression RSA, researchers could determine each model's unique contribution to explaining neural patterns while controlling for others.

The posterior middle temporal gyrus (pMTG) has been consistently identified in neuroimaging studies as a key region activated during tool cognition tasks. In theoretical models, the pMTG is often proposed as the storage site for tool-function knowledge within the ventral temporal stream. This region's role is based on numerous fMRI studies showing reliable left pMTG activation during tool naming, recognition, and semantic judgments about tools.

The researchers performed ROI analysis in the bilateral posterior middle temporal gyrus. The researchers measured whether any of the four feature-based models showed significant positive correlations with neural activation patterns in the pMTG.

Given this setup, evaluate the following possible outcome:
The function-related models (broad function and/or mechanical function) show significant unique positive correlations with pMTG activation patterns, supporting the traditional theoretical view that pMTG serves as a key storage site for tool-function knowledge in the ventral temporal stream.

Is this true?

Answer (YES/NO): NO